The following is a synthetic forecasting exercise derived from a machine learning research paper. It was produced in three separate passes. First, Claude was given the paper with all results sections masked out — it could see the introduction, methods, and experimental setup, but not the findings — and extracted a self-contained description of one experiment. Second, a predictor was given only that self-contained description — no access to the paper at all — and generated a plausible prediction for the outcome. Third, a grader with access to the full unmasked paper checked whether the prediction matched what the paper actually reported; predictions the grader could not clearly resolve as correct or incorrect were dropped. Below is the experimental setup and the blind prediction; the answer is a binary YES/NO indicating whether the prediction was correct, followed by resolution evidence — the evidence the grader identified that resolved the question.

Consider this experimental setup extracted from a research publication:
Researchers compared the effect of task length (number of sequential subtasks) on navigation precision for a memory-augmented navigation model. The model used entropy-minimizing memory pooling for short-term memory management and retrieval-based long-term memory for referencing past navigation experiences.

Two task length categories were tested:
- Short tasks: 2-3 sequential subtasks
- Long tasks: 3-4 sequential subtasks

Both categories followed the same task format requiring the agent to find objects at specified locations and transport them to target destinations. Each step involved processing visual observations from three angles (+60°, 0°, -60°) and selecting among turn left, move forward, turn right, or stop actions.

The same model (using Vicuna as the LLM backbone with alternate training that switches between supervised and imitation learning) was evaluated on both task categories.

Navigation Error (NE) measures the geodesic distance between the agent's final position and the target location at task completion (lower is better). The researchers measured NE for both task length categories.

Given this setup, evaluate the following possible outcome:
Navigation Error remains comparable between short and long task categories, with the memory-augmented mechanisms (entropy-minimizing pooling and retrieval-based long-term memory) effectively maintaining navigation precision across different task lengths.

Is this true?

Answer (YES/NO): NO